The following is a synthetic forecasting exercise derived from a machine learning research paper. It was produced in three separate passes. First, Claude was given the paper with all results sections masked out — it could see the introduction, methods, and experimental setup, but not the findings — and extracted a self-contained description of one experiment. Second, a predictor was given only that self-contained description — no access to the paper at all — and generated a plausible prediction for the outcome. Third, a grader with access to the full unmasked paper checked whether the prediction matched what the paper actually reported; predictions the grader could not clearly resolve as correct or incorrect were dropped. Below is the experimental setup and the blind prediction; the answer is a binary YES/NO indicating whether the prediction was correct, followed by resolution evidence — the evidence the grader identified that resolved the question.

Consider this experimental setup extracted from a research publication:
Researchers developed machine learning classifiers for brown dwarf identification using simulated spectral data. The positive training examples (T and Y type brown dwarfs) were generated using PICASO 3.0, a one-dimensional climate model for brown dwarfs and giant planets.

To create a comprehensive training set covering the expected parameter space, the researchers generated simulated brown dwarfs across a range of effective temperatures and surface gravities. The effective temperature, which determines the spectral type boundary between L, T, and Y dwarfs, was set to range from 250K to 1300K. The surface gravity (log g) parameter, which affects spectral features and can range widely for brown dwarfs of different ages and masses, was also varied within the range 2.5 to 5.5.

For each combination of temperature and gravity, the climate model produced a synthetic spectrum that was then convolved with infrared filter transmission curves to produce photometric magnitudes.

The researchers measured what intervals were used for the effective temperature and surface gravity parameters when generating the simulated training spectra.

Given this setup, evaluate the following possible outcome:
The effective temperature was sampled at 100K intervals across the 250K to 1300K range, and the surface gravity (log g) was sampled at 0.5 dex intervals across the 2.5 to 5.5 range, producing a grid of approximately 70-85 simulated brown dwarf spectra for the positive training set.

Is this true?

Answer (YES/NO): NO